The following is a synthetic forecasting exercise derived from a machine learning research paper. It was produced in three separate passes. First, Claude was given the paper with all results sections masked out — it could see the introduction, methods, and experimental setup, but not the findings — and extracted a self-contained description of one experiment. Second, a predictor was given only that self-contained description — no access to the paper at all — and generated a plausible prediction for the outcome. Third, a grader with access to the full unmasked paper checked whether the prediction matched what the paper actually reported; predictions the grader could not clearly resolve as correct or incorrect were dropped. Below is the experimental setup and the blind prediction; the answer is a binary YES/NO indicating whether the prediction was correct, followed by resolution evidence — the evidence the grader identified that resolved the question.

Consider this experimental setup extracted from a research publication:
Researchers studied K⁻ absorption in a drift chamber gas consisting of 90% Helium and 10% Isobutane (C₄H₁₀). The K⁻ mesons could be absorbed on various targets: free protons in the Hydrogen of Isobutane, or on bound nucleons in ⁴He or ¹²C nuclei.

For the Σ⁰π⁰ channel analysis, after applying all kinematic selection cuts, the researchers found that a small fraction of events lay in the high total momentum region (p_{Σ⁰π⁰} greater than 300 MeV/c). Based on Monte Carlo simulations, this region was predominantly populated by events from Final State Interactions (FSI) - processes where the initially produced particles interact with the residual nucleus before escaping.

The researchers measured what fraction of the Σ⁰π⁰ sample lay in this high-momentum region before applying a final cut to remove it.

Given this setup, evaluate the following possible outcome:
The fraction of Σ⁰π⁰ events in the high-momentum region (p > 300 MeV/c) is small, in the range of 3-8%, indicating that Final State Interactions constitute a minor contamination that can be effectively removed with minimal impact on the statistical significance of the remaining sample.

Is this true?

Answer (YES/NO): YES